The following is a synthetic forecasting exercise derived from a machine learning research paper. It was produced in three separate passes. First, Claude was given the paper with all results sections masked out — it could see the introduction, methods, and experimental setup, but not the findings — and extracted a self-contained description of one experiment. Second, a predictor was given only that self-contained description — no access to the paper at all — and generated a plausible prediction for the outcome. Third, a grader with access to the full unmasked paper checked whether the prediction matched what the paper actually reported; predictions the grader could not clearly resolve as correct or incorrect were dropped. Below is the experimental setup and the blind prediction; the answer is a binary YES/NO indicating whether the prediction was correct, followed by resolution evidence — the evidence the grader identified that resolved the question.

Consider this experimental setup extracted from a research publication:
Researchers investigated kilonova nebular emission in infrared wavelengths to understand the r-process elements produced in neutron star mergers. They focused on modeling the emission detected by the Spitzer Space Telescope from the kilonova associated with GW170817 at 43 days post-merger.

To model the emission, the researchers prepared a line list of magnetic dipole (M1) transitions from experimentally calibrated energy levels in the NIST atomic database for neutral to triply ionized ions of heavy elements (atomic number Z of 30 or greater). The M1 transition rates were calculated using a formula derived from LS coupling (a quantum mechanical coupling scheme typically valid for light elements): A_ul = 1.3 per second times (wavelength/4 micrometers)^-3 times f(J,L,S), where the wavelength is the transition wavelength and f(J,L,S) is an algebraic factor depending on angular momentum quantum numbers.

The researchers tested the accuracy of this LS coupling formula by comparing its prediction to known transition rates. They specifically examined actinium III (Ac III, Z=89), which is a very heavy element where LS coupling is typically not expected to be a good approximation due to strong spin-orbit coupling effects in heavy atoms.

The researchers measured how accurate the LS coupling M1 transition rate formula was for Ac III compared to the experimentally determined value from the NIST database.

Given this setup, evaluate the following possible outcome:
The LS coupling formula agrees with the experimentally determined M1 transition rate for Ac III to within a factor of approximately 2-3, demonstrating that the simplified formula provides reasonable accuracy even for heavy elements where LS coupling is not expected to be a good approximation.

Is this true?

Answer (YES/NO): NO